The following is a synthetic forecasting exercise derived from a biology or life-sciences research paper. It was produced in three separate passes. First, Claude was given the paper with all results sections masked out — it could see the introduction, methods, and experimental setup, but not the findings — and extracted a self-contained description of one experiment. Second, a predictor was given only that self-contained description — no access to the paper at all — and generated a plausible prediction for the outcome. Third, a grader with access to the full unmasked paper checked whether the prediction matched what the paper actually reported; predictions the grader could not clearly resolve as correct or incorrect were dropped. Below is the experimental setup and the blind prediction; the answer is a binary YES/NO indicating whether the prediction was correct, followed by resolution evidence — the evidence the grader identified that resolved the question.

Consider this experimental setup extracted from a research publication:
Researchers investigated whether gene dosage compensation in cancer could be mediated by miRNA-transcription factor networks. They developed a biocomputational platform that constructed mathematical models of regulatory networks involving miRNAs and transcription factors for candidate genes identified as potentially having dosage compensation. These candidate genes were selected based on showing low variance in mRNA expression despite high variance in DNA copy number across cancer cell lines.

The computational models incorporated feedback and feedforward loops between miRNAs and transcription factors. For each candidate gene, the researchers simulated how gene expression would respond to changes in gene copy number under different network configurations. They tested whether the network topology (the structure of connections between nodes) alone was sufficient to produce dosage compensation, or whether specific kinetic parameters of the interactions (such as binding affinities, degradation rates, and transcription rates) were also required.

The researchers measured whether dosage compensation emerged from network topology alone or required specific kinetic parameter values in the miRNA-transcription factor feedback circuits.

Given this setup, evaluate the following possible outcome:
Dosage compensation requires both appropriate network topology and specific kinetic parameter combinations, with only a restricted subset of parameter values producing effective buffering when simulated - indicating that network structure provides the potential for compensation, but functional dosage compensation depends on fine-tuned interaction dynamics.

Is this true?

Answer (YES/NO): YES